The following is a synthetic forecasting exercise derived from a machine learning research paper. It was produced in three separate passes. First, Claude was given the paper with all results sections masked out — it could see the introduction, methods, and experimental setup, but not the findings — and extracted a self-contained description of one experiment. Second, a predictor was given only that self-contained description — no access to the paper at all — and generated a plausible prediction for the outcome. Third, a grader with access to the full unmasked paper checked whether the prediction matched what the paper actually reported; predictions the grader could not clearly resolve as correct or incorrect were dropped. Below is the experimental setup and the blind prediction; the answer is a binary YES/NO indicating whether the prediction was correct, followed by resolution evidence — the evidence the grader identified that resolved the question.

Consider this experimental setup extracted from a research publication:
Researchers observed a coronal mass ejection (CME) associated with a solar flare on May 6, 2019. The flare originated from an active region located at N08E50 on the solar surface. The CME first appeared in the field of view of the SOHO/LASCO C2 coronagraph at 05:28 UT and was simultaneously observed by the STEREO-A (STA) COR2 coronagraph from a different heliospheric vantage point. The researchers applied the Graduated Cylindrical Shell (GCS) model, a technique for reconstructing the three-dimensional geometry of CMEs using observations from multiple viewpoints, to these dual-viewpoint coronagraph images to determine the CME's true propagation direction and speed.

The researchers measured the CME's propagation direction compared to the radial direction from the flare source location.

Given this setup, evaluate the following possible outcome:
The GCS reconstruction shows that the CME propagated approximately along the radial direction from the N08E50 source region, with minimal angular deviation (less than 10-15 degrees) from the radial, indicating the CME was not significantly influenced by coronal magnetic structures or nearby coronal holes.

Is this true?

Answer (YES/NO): NO